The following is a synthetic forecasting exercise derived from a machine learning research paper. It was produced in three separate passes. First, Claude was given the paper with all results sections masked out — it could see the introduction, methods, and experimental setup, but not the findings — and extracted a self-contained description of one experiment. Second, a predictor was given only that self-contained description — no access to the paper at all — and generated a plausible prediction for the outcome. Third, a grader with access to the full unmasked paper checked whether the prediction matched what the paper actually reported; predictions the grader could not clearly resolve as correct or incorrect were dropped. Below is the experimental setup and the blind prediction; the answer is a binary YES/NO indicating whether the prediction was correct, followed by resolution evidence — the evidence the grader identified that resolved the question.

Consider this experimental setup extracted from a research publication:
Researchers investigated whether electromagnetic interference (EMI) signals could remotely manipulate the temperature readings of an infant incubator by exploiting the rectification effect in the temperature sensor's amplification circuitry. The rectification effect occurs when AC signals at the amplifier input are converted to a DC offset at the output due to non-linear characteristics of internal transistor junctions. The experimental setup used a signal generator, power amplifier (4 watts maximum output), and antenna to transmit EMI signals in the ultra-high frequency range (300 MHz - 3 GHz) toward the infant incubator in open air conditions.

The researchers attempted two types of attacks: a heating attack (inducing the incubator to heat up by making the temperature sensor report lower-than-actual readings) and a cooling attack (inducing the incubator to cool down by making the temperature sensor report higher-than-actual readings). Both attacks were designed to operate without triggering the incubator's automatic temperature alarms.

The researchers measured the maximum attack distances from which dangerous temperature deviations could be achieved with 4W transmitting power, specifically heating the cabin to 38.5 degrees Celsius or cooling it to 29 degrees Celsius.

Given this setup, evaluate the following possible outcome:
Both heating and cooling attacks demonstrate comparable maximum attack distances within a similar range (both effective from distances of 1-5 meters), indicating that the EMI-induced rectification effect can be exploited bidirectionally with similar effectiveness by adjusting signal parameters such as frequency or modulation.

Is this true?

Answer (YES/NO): NO